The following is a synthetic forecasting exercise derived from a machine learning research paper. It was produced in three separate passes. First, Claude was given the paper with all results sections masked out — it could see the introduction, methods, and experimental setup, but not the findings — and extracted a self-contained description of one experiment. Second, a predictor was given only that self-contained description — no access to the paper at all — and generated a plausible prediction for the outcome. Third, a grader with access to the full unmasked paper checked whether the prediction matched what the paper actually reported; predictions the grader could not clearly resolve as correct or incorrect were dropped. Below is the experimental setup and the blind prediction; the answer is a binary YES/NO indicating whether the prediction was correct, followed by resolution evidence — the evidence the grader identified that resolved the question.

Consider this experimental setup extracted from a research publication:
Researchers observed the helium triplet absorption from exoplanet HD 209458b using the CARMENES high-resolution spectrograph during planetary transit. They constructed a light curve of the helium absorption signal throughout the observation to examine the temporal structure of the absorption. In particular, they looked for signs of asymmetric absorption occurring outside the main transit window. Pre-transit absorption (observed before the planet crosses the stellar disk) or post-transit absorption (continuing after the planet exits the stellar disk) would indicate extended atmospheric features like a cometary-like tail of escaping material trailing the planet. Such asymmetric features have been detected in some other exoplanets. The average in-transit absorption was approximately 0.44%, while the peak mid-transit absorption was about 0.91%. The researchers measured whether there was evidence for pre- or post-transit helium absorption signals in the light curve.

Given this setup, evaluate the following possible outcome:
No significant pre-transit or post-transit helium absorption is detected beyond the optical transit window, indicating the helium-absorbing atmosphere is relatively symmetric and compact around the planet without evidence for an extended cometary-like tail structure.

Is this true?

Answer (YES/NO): YES